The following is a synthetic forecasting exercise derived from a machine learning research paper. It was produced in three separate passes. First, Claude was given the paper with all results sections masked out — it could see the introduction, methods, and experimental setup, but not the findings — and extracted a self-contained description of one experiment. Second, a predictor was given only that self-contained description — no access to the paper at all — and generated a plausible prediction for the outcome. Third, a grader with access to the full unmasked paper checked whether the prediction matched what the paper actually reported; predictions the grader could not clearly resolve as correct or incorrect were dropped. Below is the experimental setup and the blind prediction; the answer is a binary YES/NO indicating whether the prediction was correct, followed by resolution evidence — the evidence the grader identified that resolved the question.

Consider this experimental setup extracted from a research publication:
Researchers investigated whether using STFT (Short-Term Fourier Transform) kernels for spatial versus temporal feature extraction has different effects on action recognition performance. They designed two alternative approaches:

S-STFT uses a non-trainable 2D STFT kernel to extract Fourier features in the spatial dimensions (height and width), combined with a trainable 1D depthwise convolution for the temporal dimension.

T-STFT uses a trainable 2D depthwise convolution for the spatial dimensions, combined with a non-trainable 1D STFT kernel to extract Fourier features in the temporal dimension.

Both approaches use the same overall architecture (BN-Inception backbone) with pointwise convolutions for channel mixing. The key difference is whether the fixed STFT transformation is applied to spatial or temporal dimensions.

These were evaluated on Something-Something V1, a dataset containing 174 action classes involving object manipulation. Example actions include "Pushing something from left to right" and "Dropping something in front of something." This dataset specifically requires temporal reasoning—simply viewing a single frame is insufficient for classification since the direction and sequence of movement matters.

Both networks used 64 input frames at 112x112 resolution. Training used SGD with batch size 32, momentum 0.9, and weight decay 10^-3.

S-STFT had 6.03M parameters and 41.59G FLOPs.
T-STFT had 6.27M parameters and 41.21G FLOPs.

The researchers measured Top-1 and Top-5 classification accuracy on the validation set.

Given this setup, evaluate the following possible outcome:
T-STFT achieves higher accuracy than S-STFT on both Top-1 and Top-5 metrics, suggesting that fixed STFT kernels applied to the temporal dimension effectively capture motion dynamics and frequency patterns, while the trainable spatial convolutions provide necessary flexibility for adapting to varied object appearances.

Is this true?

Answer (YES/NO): YES